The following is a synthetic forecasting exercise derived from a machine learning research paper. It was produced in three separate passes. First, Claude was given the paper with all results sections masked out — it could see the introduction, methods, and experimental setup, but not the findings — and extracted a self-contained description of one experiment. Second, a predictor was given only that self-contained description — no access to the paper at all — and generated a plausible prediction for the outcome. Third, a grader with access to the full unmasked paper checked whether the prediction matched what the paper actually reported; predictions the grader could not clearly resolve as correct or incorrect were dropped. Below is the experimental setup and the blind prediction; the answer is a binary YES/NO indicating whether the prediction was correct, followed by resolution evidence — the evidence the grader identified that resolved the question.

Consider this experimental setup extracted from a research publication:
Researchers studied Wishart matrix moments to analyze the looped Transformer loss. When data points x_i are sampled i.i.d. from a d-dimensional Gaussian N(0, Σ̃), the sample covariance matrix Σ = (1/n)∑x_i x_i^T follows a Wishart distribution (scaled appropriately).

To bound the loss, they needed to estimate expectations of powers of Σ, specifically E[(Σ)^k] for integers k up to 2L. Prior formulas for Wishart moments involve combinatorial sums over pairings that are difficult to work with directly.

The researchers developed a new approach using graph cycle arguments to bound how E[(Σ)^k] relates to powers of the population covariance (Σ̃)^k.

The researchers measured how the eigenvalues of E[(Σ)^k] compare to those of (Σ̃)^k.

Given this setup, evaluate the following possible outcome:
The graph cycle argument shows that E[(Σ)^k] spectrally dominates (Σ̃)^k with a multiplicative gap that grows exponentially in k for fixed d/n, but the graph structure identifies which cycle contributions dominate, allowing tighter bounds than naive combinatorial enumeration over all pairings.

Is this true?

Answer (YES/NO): NO